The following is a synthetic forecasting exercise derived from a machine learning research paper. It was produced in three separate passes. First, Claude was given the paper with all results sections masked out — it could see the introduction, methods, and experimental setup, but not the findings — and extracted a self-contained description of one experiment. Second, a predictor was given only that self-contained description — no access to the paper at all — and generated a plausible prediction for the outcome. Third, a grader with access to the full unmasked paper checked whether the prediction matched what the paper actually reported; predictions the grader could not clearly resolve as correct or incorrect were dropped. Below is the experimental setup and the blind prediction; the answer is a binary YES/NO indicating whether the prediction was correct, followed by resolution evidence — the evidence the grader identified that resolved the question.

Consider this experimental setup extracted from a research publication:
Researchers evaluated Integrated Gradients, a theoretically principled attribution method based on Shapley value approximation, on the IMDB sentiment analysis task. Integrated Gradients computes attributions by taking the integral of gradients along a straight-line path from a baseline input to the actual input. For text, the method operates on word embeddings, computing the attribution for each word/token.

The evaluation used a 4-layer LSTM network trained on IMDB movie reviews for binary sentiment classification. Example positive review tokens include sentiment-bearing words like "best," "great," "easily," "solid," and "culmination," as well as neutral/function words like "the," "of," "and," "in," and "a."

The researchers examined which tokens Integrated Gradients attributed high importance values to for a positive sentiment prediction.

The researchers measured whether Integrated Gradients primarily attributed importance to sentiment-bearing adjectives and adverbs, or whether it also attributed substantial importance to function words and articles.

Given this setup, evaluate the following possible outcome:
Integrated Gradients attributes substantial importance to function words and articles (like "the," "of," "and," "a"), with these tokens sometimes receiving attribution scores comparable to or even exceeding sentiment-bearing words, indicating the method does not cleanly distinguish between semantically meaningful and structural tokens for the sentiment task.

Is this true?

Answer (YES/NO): YES